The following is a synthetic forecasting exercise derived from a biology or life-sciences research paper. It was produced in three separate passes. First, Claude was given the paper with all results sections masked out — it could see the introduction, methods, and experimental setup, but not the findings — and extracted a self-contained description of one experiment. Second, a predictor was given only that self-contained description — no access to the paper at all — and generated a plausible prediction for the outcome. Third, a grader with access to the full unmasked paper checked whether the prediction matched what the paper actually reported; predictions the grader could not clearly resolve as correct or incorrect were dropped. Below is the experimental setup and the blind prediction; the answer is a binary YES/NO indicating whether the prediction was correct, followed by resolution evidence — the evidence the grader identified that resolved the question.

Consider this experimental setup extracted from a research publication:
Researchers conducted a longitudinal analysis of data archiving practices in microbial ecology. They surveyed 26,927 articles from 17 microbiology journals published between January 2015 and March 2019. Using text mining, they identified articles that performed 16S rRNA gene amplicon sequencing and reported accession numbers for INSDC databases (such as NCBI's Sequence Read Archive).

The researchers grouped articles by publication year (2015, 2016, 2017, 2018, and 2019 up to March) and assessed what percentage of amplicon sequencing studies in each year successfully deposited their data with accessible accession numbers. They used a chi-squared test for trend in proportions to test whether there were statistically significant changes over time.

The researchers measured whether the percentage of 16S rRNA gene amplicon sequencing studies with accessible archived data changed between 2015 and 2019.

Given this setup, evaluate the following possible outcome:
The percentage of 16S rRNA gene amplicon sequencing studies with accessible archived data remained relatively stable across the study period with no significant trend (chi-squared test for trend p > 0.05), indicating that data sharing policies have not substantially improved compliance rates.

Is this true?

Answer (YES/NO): YES